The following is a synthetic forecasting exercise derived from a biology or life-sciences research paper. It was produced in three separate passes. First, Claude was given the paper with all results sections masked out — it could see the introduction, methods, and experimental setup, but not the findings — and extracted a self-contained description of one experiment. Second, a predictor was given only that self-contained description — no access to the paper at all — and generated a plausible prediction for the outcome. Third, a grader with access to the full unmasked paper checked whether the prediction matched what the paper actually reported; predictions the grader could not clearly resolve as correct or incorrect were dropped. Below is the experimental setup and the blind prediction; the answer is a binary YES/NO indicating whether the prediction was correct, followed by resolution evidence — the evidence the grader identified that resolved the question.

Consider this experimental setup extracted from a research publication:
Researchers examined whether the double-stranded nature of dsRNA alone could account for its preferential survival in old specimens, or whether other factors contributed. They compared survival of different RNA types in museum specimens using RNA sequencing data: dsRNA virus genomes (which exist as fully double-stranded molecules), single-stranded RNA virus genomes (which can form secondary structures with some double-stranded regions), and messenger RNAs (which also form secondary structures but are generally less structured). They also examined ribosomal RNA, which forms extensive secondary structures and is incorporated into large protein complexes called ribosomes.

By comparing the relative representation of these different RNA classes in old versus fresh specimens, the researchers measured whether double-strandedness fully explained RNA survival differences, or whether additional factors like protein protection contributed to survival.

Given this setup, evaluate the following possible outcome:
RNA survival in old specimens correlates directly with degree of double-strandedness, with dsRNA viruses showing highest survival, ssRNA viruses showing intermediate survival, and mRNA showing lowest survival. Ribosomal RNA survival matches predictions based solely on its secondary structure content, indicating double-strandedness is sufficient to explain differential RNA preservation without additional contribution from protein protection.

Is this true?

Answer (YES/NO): NO